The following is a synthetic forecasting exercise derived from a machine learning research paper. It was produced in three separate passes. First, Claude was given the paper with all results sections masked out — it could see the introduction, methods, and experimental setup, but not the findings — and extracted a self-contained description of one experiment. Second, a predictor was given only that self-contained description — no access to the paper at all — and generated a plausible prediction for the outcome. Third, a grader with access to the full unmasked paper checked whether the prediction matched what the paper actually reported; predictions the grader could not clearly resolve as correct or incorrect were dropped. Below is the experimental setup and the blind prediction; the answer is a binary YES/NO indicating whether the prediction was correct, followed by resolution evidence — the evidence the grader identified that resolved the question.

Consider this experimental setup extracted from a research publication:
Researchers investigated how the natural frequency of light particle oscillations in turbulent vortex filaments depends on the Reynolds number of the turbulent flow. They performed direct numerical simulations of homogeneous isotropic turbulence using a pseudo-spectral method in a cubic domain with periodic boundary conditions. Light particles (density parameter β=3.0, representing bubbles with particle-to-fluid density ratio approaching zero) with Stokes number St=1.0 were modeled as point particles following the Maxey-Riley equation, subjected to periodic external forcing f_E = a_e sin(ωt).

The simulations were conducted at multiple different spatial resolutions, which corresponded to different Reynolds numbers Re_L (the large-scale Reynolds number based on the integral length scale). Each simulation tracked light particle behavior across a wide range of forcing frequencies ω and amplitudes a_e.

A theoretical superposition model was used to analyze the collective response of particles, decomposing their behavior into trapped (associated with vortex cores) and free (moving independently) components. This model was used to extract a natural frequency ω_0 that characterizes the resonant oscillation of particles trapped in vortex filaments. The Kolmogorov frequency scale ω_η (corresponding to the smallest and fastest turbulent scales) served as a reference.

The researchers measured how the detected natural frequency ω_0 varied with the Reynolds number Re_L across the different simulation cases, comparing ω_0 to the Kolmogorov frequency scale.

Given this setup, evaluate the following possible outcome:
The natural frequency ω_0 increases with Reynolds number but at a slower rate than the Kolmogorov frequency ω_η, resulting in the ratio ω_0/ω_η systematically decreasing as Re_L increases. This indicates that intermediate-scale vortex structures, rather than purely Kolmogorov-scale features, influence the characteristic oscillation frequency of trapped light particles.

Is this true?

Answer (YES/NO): NO